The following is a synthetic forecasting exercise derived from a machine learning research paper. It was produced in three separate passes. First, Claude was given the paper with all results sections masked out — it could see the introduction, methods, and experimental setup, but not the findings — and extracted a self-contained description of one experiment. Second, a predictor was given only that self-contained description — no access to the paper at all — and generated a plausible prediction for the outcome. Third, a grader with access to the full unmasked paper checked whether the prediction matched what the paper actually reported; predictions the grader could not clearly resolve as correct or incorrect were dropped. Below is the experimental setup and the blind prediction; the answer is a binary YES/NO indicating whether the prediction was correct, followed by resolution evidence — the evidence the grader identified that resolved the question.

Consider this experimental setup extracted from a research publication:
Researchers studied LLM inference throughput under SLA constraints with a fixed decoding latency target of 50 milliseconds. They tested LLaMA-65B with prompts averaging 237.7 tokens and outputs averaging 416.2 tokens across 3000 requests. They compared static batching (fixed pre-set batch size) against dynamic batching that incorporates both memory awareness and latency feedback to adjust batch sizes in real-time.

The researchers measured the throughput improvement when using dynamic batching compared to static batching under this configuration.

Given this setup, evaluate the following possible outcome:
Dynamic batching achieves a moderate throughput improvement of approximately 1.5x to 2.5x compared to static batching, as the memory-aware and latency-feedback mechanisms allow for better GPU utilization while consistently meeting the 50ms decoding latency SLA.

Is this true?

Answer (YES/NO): NO